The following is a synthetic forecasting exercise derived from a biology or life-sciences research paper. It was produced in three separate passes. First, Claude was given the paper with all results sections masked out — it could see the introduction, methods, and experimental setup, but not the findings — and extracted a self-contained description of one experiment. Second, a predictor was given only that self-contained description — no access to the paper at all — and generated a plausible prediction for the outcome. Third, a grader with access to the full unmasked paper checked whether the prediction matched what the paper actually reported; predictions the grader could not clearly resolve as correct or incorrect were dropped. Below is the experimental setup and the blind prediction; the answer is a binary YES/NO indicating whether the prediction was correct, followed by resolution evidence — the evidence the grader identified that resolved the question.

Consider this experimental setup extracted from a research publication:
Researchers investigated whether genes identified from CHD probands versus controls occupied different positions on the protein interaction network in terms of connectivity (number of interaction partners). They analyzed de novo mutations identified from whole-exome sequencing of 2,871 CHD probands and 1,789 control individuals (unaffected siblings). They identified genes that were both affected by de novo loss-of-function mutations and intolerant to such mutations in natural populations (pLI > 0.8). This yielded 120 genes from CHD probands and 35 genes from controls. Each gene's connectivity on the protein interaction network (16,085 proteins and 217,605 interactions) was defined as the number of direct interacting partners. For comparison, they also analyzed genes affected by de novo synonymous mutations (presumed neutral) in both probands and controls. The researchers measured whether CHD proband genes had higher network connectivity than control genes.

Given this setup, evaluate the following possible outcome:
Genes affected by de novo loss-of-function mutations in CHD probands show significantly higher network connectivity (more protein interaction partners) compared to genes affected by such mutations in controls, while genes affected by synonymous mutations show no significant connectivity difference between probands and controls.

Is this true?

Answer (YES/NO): YES